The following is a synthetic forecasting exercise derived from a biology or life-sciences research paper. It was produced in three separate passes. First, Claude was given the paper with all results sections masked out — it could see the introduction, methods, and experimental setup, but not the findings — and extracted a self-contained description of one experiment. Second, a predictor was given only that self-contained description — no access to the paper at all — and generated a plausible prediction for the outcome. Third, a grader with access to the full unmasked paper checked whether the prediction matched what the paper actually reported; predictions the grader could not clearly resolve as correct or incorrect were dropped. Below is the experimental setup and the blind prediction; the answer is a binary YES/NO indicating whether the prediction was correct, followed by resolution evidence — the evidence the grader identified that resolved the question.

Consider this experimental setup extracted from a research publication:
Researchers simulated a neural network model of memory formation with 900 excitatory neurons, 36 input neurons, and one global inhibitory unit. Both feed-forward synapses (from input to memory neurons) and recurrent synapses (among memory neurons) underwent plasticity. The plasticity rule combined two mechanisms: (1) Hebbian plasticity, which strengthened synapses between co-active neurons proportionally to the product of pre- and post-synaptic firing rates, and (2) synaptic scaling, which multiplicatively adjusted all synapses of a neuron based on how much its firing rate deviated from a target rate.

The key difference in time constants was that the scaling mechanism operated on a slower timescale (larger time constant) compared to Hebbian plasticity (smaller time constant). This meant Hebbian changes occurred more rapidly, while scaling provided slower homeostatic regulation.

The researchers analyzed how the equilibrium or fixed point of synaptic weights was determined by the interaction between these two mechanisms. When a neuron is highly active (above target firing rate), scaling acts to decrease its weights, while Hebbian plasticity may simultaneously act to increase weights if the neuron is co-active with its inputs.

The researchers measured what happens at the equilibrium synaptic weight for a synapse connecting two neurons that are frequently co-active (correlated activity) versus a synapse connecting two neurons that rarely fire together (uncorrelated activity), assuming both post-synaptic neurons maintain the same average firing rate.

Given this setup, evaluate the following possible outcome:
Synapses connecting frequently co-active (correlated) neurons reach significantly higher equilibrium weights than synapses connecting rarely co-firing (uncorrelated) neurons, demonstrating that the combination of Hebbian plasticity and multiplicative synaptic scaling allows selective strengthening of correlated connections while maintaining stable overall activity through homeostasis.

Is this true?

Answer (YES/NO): YES